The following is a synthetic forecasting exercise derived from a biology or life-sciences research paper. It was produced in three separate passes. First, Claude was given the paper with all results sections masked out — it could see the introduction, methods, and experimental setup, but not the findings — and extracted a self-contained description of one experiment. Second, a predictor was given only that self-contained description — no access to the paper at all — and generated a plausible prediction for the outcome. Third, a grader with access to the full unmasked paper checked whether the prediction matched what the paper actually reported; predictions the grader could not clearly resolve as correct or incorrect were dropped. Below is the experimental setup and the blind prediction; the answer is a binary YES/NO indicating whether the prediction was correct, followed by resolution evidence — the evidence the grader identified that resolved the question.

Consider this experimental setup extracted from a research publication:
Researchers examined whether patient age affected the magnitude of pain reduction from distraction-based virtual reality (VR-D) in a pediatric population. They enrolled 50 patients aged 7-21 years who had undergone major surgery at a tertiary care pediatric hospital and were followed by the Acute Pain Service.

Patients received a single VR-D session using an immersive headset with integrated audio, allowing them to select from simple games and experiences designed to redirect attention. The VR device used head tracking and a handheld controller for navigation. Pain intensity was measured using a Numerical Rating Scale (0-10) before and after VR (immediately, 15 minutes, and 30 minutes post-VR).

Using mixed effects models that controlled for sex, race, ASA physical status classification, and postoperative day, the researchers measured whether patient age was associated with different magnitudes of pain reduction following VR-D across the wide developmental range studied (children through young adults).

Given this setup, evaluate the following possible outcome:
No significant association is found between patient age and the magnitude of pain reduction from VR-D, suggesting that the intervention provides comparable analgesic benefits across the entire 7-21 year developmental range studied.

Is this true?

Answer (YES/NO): NO